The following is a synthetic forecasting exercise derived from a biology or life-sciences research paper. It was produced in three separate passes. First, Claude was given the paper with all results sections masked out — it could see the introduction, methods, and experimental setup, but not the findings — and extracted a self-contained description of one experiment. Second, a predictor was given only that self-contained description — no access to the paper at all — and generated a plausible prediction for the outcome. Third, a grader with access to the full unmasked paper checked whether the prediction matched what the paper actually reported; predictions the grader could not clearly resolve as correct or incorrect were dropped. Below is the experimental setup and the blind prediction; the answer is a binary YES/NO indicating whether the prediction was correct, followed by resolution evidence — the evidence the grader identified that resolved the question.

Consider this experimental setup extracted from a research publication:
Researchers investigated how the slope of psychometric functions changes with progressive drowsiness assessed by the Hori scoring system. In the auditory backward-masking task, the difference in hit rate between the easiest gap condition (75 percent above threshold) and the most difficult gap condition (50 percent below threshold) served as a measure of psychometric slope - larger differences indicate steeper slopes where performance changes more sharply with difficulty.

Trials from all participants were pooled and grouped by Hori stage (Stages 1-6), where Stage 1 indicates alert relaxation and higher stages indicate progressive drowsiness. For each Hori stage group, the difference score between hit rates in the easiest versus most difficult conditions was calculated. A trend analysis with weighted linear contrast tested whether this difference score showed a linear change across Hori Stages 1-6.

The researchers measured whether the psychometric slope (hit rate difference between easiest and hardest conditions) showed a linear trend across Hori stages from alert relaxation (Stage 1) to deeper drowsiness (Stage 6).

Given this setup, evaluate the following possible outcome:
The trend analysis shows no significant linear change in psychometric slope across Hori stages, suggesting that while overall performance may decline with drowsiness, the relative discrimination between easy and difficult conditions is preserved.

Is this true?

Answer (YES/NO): NO